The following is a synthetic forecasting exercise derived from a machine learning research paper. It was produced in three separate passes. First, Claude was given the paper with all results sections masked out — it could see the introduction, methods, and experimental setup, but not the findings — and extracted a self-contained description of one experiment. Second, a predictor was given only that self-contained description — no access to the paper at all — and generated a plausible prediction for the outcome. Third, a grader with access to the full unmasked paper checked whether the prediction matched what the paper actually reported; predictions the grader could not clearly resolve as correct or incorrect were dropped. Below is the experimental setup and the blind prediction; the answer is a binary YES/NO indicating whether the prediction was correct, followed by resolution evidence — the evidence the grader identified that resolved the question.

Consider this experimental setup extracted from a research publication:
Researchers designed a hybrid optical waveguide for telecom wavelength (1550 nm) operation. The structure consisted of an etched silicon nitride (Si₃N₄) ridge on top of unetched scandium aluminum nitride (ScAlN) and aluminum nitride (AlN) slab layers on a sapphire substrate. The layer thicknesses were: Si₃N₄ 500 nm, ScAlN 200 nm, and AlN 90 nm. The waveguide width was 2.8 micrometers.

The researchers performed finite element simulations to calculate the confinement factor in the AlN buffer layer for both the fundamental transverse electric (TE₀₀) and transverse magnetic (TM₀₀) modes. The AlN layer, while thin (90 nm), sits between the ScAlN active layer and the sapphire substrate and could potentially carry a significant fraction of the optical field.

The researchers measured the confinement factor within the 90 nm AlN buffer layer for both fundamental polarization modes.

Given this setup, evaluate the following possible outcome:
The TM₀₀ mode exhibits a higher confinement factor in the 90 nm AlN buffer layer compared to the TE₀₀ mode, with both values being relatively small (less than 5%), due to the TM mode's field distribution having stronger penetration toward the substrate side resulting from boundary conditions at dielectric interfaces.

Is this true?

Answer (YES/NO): NO